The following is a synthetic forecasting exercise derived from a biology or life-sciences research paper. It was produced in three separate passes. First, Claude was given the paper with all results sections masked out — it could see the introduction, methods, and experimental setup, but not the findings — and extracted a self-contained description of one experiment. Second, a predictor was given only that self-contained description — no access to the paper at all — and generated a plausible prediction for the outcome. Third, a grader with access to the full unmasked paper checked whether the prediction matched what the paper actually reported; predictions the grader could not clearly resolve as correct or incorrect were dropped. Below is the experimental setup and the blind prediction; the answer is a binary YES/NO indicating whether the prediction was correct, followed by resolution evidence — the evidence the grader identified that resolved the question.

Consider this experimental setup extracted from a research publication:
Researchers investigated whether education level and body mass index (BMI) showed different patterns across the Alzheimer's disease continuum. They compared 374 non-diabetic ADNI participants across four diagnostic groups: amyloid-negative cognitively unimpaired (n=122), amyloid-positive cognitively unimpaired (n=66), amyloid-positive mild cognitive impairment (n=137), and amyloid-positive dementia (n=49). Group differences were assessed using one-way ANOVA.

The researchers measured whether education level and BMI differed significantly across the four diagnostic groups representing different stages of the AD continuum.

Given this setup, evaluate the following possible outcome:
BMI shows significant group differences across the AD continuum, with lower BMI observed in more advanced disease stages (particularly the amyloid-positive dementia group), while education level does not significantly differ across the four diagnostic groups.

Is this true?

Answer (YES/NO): NO